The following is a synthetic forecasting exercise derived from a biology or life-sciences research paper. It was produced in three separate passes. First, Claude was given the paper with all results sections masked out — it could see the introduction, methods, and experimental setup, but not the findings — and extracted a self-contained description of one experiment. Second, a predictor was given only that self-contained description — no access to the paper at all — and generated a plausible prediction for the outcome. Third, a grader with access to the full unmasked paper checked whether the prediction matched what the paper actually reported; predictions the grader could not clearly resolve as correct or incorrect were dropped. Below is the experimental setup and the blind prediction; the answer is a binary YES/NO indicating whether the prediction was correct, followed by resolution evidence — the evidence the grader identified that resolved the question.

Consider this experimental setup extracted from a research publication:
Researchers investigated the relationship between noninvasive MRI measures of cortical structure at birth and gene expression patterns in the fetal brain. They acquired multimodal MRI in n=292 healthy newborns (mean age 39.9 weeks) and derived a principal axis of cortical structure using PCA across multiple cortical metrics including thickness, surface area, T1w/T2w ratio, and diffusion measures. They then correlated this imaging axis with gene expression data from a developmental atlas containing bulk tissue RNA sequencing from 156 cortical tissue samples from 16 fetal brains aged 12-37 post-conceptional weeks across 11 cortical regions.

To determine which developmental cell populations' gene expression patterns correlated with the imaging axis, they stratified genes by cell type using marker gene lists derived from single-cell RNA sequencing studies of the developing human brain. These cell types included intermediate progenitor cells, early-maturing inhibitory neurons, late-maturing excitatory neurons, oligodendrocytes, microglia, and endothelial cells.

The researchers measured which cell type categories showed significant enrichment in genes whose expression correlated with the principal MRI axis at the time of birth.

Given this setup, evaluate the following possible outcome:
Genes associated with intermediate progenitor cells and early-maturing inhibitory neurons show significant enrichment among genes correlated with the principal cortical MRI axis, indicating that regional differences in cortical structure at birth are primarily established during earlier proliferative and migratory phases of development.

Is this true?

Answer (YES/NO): YES